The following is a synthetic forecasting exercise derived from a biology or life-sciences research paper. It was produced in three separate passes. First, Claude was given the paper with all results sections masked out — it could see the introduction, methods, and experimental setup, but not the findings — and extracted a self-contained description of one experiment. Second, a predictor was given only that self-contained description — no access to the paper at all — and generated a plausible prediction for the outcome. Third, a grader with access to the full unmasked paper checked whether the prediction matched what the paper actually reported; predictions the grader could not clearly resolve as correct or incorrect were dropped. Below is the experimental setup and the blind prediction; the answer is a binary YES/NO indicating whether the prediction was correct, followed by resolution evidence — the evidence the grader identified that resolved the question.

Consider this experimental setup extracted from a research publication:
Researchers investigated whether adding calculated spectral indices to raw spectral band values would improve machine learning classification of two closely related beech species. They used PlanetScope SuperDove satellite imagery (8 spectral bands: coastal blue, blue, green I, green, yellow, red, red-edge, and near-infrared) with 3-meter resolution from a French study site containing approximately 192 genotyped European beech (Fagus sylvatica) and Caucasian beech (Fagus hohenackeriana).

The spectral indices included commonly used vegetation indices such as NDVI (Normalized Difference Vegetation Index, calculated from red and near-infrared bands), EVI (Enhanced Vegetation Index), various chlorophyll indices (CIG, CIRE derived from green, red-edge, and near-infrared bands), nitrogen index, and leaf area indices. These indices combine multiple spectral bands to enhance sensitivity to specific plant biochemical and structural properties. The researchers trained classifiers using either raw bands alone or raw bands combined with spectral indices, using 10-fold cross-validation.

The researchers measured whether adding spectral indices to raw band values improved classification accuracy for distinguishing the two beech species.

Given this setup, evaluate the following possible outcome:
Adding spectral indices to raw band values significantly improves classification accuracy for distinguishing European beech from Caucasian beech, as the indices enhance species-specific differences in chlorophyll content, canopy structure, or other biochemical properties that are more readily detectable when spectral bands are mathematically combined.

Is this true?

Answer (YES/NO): NO